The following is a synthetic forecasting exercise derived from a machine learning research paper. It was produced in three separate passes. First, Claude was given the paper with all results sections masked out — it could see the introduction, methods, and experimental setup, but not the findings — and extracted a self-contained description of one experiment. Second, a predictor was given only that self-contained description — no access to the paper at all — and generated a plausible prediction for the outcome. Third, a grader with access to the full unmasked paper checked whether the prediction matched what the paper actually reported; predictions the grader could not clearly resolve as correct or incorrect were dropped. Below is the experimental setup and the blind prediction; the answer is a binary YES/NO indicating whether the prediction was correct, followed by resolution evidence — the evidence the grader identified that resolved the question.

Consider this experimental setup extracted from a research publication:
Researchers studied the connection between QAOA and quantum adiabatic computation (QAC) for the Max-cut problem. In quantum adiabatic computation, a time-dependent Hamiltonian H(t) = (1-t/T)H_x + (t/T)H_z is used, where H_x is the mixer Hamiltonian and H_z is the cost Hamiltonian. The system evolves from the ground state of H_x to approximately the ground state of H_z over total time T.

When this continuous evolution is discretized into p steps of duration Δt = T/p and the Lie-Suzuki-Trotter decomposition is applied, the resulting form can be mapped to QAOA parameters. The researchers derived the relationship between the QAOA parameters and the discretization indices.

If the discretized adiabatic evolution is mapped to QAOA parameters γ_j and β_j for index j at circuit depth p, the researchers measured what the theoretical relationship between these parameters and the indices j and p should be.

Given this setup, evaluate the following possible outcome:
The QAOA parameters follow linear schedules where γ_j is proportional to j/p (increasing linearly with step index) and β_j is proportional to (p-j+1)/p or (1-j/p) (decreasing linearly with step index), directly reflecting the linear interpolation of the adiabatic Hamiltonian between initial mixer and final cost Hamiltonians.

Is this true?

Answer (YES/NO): YES